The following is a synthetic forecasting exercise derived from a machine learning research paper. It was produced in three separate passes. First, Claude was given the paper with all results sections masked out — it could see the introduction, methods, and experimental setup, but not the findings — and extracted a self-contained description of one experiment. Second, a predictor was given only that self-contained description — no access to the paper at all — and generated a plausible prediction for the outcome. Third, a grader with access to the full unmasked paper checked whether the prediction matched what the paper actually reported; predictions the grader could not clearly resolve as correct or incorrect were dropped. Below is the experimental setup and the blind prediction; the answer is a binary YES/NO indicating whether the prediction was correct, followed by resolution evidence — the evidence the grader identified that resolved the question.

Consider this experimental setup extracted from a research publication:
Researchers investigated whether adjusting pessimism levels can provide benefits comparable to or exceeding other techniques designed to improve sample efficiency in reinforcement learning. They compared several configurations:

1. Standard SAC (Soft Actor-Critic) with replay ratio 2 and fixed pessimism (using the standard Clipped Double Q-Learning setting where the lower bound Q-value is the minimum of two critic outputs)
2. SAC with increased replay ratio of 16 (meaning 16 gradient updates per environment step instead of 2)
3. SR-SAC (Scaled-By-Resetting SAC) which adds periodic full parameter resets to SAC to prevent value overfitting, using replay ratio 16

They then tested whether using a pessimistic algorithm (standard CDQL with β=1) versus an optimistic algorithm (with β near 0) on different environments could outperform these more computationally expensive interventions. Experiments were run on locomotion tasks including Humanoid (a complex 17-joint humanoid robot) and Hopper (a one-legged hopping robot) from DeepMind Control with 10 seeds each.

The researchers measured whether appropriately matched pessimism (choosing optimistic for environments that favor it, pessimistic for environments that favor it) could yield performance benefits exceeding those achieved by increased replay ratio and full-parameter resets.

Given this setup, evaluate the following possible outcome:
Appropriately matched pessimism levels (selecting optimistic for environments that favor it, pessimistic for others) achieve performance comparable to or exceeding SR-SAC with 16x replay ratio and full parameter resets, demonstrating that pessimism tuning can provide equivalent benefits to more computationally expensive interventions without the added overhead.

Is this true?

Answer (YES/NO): YES